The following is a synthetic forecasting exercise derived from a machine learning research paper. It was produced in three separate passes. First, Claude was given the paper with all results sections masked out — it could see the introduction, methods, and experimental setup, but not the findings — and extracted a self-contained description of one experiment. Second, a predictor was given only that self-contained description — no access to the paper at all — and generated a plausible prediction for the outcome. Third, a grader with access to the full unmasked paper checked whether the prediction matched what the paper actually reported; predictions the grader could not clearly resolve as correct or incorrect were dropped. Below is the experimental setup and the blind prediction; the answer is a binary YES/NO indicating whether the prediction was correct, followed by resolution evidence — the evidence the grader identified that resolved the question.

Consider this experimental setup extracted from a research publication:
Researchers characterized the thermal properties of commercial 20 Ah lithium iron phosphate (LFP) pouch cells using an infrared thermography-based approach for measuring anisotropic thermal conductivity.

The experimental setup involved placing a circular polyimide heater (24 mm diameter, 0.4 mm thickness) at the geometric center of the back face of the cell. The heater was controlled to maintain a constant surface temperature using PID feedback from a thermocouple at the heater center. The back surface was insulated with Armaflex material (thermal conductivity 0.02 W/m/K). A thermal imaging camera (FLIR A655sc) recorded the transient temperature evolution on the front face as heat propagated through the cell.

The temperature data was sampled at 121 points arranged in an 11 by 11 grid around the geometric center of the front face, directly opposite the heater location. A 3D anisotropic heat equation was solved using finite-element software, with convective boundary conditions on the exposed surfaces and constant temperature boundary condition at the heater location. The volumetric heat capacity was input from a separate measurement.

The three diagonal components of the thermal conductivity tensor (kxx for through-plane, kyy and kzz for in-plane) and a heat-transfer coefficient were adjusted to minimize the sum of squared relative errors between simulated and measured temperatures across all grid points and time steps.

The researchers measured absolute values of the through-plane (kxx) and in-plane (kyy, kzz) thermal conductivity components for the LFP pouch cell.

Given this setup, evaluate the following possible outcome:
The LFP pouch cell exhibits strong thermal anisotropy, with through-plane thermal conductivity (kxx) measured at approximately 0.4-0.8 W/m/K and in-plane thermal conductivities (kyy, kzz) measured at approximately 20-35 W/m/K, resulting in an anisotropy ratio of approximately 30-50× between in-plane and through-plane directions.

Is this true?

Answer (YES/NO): YES